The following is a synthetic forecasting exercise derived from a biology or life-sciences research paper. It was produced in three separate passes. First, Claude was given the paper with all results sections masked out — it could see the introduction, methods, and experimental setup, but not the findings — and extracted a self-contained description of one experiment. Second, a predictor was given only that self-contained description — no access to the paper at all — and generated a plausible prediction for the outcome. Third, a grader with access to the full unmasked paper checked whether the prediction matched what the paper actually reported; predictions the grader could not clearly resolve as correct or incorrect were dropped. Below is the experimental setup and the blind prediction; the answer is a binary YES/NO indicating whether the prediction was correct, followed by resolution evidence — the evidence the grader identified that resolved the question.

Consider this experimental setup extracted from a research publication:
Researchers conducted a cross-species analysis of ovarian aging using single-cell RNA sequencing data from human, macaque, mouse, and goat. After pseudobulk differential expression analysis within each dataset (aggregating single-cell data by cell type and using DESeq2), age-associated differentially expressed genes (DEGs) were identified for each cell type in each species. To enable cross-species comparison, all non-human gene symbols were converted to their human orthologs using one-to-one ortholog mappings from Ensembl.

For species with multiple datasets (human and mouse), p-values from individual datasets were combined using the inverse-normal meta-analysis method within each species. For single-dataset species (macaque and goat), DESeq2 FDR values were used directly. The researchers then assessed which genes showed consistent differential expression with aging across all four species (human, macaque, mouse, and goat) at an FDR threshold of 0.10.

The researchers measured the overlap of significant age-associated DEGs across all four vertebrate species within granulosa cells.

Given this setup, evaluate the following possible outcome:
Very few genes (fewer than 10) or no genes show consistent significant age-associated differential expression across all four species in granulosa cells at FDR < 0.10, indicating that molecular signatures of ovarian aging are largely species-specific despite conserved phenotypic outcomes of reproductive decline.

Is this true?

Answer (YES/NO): YES